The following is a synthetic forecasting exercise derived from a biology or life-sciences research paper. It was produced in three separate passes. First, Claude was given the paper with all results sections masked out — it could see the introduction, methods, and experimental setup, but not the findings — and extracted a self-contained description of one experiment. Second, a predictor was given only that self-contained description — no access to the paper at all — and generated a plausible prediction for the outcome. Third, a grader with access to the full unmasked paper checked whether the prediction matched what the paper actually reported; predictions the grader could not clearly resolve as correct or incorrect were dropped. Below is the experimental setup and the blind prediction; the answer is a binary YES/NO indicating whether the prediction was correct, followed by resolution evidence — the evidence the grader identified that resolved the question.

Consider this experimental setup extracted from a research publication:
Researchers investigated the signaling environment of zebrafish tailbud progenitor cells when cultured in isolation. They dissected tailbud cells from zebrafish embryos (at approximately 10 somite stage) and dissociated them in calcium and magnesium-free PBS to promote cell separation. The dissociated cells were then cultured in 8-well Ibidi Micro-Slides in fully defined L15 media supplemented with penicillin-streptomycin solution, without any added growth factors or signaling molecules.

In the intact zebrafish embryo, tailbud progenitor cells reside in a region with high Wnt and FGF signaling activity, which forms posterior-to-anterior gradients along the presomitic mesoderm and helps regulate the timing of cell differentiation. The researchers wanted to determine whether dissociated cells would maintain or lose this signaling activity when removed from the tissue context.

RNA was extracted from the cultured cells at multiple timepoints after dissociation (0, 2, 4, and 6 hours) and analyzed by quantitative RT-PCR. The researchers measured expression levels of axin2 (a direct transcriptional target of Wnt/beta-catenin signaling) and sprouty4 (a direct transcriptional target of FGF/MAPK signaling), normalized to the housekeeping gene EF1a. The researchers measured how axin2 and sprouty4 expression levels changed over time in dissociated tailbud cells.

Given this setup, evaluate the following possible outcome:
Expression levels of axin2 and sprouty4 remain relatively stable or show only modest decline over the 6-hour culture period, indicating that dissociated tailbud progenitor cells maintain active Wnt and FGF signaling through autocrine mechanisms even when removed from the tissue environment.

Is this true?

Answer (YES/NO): NO